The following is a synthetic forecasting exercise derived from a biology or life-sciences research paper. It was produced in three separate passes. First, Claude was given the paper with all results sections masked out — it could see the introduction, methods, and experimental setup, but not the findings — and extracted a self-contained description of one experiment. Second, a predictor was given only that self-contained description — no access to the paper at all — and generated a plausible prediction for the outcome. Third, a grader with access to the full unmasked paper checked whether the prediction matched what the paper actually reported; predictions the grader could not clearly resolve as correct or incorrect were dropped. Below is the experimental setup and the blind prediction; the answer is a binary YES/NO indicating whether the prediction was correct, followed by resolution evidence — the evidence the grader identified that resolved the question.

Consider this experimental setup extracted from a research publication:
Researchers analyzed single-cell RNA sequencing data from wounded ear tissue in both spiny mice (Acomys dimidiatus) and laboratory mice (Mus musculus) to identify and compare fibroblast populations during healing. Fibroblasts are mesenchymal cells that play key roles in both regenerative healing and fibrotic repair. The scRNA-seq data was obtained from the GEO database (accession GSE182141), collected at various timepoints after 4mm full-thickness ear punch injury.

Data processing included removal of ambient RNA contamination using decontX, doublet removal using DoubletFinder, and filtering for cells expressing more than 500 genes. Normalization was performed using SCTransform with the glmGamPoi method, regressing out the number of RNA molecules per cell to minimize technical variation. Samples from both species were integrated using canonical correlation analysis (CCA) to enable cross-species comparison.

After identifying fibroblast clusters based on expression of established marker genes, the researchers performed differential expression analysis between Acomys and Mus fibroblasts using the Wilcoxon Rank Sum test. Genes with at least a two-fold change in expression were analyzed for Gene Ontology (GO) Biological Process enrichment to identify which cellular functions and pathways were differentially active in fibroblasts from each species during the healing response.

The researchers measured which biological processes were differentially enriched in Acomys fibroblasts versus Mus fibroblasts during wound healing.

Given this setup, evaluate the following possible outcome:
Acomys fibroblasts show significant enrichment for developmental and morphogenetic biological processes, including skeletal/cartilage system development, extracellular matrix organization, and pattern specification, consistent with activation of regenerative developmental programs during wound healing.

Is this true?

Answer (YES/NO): NO